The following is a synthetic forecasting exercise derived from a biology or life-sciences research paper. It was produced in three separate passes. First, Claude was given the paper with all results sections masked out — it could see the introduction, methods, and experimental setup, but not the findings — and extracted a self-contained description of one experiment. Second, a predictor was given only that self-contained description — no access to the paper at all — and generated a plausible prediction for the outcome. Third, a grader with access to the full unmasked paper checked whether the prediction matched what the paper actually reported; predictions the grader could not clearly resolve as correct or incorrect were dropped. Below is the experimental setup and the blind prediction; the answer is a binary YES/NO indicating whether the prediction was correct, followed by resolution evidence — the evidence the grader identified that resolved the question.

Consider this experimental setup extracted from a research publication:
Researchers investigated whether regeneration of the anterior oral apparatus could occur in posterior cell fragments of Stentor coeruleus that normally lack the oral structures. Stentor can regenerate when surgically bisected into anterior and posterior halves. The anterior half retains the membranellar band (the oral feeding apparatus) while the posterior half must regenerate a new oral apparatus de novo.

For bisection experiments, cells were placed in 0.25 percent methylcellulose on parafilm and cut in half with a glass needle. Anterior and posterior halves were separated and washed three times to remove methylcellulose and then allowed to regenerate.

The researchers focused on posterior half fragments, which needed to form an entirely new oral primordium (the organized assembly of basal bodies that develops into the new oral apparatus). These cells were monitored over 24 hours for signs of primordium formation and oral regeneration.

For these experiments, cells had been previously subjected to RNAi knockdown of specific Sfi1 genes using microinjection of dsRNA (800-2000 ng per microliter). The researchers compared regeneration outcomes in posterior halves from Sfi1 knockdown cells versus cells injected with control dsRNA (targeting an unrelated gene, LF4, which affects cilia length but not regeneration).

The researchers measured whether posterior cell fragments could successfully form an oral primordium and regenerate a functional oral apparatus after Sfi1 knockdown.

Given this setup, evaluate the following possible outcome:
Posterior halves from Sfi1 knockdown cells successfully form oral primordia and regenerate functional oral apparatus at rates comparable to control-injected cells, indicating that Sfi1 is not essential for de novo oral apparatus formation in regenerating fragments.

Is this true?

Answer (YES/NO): YES